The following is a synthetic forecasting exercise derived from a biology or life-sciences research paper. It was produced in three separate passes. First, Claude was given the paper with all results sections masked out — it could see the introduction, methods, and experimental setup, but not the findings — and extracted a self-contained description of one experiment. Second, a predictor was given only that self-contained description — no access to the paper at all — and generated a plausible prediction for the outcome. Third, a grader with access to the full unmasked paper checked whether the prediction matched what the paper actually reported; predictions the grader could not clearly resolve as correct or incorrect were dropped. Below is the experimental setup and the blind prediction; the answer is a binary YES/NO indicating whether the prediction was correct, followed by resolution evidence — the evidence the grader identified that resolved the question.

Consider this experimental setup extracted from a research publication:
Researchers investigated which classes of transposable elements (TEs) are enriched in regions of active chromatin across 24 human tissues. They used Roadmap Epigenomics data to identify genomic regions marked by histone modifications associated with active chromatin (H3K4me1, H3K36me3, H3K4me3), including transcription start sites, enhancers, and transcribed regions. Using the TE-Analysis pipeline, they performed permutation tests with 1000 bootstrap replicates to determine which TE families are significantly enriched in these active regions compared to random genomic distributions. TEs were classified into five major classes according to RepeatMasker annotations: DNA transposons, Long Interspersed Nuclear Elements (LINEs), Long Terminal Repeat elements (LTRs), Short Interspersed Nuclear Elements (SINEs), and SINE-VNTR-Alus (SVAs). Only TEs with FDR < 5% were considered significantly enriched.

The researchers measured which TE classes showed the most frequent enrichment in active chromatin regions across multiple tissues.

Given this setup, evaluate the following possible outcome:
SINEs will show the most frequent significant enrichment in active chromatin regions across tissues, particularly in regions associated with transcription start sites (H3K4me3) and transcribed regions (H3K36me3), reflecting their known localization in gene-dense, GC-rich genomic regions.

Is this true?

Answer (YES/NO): NO